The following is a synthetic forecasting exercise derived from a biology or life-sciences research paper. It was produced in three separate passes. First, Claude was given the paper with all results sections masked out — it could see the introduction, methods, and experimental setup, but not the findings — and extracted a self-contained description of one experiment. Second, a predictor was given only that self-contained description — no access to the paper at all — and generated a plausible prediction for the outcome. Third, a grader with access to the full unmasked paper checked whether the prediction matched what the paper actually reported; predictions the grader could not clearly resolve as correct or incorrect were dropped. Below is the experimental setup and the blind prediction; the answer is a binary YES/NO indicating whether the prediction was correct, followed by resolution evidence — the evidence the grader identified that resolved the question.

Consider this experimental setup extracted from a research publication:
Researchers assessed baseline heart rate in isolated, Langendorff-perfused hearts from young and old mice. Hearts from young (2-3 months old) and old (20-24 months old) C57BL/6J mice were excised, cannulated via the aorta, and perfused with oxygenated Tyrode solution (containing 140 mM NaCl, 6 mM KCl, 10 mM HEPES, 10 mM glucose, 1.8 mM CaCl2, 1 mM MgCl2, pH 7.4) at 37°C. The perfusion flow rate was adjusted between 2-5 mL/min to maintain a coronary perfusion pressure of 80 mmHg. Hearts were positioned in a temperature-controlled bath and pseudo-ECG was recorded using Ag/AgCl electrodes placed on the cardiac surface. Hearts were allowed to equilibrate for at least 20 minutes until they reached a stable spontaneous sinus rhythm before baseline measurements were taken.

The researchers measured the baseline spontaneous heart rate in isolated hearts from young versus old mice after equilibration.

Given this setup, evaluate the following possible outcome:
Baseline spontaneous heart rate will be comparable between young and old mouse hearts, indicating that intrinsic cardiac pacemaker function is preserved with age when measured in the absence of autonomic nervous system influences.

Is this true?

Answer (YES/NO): NO